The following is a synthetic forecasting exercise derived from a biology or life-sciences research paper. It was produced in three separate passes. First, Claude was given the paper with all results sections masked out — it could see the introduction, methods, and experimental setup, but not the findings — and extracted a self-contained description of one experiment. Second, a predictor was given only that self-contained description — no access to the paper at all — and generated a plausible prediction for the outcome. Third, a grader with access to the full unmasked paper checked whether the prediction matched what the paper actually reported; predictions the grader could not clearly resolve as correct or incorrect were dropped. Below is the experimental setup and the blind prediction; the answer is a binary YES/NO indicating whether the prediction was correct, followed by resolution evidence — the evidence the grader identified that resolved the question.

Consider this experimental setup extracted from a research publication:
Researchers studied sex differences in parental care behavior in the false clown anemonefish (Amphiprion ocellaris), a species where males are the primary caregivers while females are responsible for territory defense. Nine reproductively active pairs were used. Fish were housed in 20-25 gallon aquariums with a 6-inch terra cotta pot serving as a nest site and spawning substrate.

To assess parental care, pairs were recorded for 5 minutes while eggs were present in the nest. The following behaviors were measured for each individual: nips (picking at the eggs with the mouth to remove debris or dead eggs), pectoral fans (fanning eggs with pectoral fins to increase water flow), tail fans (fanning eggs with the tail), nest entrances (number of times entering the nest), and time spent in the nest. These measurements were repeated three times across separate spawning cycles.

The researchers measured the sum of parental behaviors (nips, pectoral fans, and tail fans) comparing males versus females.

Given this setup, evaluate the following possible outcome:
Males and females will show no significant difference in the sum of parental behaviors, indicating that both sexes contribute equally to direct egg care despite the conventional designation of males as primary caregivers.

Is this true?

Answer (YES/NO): NO